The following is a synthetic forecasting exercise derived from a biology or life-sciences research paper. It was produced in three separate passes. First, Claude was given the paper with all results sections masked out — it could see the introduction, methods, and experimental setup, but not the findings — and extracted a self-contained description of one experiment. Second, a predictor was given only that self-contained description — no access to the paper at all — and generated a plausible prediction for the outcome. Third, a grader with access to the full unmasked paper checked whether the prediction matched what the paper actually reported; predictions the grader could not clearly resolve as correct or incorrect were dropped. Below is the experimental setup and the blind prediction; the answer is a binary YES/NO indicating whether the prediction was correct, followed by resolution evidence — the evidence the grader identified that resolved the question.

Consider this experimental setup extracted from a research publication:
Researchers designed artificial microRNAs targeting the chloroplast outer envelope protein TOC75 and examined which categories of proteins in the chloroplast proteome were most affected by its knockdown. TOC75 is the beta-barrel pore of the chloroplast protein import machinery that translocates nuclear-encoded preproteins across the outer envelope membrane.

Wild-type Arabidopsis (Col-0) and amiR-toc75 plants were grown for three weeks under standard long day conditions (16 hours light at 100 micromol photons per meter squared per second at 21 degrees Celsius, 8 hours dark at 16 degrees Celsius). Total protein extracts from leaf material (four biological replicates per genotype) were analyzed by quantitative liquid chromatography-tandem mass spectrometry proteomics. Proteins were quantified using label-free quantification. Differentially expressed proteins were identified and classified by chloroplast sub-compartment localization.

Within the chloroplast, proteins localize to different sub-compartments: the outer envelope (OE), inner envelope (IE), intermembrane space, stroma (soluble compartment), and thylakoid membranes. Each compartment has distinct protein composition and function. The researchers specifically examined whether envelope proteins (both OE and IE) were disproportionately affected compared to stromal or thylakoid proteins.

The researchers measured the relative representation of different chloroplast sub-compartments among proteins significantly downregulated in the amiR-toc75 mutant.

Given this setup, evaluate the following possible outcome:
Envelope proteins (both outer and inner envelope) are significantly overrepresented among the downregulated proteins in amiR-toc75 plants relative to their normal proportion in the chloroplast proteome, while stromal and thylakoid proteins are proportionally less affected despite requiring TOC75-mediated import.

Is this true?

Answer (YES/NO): NO